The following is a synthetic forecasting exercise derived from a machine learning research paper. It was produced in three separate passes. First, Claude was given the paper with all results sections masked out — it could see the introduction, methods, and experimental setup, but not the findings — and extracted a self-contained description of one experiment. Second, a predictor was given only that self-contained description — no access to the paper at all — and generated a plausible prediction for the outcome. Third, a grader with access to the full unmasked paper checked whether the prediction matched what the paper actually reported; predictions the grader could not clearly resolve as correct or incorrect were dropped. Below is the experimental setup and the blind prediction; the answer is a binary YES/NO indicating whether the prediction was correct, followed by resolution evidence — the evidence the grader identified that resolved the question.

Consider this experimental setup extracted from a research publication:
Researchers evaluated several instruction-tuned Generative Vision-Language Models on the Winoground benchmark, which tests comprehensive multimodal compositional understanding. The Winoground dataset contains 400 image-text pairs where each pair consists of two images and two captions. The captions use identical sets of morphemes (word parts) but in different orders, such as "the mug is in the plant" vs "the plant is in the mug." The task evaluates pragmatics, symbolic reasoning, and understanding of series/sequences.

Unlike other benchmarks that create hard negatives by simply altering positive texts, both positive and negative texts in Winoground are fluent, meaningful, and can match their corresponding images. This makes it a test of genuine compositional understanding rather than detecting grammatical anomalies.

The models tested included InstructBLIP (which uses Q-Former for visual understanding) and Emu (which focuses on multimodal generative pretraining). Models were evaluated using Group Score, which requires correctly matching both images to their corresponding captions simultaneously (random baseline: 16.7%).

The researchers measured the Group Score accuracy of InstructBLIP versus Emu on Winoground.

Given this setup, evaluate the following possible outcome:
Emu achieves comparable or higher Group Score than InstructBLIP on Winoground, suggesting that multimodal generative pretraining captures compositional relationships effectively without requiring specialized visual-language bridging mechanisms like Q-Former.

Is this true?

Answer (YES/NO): NO